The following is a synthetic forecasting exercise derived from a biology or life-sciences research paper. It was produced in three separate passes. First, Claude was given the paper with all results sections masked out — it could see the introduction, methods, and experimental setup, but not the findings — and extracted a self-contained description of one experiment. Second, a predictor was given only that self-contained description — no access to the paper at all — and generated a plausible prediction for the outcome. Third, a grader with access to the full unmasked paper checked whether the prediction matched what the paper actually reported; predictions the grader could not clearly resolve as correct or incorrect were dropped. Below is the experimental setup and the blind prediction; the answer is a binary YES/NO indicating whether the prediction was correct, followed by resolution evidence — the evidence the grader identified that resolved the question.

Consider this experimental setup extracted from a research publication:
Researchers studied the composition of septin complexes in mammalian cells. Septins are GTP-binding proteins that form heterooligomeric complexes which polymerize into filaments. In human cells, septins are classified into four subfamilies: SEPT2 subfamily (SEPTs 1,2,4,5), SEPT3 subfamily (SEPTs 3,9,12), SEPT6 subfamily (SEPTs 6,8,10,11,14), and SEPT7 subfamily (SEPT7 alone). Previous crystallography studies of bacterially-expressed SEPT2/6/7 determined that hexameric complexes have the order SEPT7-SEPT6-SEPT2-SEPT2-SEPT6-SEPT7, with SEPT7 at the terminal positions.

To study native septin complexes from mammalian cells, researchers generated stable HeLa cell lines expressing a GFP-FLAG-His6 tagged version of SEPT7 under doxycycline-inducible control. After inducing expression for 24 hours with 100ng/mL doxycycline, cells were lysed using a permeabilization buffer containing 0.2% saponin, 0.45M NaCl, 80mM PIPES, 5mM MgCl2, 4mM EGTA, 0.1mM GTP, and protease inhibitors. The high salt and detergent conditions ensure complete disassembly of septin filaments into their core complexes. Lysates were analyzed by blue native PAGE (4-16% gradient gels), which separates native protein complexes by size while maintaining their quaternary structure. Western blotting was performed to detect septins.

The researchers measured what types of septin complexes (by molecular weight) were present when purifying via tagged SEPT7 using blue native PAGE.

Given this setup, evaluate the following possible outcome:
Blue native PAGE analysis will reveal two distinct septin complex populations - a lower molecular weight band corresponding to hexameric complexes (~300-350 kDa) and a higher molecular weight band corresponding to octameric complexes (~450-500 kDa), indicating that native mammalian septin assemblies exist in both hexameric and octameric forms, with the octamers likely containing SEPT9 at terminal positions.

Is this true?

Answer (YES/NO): NO